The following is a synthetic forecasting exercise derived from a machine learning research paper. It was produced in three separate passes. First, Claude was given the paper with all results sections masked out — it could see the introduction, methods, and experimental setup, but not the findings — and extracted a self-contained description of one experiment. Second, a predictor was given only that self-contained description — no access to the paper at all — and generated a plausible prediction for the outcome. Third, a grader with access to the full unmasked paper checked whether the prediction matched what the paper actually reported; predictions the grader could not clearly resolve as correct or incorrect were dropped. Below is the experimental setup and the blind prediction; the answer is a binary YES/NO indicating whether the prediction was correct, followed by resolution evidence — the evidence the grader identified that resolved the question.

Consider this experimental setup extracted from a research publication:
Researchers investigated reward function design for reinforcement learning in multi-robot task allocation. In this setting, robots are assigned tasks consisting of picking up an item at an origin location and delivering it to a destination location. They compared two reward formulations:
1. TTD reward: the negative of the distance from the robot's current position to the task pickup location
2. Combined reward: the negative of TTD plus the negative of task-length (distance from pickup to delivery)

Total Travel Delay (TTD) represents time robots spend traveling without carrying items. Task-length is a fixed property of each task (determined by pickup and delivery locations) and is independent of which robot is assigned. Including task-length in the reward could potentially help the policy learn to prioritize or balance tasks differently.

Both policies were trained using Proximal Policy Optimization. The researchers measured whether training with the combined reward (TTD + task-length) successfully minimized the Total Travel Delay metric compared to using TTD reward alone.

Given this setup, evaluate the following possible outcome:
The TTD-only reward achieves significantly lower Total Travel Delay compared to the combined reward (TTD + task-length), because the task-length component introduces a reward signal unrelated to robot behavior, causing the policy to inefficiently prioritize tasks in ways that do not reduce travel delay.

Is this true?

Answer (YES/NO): YES